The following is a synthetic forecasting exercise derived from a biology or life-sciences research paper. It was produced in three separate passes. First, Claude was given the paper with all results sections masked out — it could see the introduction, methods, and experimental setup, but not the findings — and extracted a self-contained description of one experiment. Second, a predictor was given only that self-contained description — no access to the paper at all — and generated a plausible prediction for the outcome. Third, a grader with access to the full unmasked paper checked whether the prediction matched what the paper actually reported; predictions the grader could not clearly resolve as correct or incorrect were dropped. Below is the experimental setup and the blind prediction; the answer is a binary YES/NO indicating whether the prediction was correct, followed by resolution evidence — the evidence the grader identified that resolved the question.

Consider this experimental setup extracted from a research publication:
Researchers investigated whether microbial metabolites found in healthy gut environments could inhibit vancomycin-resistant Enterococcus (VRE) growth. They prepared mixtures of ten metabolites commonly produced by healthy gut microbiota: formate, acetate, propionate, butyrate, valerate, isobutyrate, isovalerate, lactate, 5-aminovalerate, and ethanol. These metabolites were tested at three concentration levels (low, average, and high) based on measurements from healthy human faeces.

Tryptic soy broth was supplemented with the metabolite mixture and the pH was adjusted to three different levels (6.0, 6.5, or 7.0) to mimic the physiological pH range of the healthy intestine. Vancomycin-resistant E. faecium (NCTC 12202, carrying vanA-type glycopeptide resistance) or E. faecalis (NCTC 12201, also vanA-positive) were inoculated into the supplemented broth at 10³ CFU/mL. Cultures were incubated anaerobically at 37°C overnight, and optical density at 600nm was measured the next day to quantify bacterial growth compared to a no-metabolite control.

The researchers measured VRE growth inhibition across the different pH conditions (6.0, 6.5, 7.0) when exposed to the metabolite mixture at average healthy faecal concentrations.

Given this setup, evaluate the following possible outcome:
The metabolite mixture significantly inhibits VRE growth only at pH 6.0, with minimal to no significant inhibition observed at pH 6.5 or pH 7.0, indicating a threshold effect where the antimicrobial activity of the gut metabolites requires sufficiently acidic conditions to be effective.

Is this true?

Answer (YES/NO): NO